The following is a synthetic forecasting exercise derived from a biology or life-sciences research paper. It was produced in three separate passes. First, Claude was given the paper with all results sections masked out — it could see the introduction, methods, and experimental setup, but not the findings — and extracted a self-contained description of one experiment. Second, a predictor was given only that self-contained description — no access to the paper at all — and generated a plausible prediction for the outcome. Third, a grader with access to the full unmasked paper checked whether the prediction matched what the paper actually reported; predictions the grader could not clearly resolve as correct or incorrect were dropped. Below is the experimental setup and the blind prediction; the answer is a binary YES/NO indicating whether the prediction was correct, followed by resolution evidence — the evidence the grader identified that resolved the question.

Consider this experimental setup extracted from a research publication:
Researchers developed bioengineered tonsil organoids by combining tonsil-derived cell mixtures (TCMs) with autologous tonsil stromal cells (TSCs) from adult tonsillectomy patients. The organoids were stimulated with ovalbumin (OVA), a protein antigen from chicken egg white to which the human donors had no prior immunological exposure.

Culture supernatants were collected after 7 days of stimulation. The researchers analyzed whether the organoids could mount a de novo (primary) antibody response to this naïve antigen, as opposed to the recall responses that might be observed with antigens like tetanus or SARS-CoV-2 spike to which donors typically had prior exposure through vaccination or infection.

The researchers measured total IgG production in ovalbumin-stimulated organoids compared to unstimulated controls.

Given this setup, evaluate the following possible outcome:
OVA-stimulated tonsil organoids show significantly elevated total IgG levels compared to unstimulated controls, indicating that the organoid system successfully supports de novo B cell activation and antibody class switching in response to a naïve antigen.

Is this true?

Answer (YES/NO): NO